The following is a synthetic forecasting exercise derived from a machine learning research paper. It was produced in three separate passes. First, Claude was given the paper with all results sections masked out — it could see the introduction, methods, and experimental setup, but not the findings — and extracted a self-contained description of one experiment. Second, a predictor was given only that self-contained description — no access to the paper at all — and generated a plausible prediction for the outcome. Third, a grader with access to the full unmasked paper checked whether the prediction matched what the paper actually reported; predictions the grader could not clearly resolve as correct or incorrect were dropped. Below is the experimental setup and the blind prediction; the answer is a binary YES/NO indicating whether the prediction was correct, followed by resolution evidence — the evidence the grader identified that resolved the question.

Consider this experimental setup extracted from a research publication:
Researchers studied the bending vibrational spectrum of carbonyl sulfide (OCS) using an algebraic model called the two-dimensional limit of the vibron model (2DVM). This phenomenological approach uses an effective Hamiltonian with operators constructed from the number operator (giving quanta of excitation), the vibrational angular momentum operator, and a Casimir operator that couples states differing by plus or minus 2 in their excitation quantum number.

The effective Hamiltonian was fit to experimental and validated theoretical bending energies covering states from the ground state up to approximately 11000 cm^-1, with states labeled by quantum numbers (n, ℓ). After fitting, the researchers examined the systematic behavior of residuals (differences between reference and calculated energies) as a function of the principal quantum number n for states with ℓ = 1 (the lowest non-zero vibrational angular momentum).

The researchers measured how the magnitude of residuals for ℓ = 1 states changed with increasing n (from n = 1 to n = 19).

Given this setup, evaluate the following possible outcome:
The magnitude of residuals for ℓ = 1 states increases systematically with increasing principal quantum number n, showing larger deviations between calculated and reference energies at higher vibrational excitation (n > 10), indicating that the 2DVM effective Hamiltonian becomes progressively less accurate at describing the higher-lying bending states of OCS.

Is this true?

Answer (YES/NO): NO